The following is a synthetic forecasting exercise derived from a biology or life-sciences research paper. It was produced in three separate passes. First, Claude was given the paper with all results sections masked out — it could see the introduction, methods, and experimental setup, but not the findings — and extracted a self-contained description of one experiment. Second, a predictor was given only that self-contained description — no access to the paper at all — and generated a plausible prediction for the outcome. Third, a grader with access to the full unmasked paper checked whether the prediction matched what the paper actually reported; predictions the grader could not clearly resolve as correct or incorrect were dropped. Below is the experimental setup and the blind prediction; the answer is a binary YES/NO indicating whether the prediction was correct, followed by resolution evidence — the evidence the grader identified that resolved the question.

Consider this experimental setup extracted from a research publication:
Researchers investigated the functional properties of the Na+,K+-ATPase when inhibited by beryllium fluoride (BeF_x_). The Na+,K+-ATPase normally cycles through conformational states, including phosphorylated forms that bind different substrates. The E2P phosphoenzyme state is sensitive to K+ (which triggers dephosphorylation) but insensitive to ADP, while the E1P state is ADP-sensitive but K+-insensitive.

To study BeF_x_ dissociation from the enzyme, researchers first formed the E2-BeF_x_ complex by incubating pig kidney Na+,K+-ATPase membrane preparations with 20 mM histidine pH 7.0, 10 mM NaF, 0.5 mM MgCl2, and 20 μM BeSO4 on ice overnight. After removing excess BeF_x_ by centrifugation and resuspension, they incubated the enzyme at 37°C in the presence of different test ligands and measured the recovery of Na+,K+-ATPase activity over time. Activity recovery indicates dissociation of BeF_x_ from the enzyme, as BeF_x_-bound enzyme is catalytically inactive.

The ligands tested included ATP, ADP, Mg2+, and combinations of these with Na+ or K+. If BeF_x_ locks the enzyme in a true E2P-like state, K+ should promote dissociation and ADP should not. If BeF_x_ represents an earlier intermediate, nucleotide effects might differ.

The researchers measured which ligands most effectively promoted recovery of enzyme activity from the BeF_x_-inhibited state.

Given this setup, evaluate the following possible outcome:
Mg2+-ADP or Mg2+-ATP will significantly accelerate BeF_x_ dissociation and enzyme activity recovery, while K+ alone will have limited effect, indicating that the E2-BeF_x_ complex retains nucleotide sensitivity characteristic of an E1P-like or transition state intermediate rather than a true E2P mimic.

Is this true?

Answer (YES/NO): NO